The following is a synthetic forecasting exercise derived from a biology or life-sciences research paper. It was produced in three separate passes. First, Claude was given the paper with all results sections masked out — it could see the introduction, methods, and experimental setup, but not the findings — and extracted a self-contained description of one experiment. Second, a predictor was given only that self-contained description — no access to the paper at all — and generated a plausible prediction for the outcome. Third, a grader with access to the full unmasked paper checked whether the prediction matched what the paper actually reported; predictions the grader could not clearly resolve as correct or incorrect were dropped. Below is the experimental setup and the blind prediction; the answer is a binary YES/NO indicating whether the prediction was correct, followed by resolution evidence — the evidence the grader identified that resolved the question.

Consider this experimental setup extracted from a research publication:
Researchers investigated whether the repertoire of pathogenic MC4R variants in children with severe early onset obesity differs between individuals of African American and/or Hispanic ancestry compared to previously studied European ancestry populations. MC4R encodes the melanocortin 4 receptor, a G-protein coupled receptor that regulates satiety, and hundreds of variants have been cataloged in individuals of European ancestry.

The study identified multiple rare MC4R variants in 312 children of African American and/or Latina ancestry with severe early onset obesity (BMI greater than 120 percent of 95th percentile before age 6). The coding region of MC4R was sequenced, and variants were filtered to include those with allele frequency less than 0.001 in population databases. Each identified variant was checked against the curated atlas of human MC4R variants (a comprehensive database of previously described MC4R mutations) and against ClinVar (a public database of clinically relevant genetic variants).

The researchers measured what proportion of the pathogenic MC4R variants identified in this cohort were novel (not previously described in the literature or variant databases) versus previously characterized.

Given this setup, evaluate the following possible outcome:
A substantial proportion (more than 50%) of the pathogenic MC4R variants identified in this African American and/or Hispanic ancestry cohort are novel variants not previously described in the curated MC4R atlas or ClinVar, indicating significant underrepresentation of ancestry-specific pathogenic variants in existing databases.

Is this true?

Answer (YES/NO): NO